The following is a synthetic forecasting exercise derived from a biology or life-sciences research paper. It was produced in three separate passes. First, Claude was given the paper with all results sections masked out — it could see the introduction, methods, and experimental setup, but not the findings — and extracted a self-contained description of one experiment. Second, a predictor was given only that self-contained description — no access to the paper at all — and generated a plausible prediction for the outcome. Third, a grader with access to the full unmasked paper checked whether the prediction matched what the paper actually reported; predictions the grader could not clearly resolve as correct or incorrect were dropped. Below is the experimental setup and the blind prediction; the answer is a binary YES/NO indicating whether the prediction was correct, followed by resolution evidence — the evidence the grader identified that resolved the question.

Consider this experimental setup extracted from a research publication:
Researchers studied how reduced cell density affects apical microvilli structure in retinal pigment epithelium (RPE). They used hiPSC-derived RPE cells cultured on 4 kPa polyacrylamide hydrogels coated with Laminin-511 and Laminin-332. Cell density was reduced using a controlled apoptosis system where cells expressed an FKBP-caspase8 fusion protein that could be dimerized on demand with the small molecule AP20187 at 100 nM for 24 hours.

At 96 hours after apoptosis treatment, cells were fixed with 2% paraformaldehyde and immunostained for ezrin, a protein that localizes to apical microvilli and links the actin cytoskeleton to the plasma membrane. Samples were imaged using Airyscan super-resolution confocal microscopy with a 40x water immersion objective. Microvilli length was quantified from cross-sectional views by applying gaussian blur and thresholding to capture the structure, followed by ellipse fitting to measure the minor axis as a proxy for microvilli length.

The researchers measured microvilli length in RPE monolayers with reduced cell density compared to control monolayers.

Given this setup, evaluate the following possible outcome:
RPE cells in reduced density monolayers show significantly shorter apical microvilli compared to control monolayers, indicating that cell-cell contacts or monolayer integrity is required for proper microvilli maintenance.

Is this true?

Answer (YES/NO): YES